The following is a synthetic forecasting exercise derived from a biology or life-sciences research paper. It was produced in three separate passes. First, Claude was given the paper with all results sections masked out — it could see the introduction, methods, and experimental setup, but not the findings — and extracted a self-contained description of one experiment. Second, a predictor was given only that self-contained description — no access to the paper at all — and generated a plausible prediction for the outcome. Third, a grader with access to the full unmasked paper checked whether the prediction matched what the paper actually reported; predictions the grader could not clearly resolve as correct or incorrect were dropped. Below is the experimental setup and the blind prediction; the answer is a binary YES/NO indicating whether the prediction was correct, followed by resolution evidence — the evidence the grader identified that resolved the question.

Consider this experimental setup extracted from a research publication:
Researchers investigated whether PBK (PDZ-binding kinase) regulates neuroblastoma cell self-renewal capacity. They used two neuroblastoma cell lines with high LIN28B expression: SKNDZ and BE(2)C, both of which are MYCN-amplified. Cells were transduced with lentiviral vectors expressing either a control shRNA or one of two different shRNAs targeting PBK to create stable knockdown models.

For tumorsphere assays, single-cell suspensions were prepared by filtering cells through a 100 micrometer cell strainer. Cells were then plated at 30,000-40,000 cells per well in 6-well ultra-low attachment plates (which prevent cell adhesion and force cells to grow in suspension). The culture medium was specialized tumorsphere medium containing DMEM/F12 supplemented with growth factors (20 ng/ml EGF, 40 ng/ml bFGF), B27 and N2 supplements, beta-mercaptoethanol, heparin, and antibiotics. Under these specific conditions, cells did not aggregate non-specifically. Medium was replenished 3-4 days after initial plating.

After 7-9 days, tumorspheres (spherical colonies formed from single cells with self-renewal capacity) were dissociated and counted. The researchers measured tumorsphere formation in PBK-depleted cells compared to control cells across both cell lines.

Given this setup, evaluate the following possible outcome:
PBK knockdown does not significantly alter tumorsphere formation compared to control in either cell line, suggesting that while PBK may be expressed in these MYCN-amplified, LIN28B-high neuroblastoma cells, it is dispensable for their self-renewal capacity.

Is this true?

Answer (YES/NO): NO